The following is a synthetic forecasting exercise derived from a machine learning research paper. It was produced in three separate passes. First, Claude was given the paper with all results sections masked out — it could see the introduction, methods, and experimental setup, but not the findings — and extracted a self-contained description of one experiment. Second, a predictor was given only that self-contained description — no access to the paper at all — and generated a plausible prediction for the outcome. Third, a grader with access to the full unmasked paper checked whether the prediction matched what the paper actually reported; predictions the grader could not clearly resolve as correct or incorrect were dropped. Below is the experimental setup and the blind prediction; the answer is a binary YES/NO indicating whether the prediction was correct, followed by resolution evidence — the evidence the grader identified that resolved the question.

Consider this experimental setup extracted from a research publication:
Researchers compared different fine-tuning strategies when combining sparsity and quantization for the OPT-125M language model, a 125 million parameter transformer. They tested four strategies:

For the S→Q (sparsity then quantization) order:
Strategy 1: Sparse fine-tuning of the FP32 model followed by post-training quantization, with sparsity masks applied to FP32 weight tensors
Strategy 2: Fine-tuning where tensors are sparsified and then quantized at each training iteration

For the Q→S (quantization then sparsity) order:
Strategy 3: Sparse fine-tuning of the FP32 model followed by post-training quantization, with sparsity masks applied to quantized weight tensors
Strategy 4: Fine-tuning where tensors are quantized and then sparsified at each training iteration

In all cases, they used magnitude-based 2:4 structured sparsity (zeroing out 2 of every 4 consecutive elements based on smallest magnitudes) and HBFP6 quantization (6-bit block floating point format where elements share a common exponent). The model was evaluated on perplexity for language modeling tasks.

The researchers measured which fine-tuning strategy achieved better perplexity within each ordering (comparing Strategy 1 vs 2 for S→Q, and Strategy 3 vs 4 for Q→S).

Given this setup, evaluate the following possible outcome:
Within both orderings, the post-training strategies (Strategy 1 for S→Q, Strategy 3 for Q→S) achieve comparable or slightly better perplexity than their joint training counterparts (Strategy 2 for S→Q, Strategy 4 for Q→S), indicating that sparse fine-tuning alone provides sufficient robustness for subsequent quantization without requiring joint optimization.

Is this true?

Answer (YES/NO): NO